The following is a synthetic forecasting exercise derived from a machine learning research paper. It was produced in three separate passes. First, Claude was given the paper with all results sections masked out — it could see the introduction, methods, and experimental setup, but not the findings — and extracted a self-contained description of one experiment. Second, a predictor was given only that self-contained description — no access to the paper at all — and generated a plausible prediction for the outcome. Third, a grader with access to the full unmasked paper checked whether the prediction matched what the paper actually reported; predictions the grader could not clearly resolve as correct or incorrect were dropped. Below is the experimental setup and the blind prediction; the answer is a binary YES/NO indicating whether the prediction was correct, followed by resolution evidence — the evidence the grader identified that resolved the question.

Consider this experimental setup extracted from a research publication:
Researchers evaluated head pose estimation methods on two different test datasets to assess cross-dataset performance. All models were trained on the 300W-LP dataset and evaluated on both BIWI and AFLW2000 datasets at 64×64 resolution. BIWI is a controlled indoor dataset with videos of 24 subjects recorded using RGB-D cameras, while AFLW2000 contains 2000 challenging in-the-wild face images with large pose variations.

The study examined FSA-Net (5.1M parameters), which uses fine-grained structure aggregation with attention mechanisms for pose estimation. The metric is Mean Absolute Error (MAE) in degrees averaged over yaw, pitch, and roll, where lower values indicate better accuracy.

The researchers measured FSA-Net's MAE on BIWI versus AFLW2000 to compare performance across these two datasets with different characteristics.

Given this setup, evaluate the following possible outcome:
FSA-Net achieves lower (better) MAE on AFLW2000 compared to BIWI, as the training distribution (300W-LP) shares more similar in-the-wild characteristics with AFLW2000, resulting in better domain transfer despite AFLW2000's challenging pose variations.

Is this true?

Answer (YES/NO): NO